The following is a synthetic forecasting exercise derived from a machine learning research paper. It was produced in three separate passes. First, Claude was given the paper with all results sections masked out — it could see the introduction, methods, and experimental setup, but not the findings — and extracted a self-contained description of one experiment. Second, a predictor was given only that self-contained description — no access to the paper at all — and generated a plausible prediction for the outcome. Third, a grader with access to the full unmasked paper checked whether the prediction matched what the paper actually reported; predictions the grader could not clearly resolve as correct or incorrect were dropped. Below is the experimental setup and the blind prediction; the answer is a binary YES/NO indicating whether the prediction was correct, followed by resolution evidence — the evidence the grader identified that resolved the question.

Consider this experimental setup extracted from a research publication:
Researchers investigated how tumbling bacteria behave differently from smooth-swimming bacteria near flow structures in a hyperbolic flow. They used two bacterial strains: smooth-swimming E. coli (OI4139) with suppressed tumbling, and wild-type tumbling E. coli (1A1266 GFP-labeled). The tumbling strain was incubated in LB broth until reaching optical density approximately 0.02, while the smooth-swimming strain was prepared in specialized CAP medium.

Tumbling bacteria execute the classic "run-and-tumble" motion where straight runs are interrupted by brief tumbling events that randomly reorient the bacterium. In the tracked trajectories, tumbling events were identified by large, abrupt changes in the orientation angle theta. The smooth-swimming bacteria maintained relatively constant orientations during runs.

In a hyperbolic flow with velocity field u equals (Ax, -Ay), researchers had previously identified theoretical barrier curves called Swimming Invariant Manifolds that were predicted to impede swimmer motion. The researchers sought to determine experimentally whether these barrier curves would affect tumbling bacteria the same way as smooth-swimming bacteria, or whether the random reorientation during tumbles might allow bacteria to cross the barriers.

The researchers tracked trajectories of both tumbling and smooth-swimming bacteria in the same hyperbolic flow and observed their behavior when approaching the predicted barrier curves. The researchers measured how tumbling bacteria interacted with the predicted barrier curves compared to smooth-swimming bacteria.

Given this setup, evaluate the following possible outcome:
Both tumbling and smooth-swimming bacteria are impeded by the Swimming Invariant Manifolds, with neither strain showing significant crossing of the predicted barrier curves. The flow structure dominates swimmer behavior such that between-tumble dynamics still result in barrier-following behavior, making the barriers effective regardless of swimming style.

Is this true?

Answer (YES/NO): YES